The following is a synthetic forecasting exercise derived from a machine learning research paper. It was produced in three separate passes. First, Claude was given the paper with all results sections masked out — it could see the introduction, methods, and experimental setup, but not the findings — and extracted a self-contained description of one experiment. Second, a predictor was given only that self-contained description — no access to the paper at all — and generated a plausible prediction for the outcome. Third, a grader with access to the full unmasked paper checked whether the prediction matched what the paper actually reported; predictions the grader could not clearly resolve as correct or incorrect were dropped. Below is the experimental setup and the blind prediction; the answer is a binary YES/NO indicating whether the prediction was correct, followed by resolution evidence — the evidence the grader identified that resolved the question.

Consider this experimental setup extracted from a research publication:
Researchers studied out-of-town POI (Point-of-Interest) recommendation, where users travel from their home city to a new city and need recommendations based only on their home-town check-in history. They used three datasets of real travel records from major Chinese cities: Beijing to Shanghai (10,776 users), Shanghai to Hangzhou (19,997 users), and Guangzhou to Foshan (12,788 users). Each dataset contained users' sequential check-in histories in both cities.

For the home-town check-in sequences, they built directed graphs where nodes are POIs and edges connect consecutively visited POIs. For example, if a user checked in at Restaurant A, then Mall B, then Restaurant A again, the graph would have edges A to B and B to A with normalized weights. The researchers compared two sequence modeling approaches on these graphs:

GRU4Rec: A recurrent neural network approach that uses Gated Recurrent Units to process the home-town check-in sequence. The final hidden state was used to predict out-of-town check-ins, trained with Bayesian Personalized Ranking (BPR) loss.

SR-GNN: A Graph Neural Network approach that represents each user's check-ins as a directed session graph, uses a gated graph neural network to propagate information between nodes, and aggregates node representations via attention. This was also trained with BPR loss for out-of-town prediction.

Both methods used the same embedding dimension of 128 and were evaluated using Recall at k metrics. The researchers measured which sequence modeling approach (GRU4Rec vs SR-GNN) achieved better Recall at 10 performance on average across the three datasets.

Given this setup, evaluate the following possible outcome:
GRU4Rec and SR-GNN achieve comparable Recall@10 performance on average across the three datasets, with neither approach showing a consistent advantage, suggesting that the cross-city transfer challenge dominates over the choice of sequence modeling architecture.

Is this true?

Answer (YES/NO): NO